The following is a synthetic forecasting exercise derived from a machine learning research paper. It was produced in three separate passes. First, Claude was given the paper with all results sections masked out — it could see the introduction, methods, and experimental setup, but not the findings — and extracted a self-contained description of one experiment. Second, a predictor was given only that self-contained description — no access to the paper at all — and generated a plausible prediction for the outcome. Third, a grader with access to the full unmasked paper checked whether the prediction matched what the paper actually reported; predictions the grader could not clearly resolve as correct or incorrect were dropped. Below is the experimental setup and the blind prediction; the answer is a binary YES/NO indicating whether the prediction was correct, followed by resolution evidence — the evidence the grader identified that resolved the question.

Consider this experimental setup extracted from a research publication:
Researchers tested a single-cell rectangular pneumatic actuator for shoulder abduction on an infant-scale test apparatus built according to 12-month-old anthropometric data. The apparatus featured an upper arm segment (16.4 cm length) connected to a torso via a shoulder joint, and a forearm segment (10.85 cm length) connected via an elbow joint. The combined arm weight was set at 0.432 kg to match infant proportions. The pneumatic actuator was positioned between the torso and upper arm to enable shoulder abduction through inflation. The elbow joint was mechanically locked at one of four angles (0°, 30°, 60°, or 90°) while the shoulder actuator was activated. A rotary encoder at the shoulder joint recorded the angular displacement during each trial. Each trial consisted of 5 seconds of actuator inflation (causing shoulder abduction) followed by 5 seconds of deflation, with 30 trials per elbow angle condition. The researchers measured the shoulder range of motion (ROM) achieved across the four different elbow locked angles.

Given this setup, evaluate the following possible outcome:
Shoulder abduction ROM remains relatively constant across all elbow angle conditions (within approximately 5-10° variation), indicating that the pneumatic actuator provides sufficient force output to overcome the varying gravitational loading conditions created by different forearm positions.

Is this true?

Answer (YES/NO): NO